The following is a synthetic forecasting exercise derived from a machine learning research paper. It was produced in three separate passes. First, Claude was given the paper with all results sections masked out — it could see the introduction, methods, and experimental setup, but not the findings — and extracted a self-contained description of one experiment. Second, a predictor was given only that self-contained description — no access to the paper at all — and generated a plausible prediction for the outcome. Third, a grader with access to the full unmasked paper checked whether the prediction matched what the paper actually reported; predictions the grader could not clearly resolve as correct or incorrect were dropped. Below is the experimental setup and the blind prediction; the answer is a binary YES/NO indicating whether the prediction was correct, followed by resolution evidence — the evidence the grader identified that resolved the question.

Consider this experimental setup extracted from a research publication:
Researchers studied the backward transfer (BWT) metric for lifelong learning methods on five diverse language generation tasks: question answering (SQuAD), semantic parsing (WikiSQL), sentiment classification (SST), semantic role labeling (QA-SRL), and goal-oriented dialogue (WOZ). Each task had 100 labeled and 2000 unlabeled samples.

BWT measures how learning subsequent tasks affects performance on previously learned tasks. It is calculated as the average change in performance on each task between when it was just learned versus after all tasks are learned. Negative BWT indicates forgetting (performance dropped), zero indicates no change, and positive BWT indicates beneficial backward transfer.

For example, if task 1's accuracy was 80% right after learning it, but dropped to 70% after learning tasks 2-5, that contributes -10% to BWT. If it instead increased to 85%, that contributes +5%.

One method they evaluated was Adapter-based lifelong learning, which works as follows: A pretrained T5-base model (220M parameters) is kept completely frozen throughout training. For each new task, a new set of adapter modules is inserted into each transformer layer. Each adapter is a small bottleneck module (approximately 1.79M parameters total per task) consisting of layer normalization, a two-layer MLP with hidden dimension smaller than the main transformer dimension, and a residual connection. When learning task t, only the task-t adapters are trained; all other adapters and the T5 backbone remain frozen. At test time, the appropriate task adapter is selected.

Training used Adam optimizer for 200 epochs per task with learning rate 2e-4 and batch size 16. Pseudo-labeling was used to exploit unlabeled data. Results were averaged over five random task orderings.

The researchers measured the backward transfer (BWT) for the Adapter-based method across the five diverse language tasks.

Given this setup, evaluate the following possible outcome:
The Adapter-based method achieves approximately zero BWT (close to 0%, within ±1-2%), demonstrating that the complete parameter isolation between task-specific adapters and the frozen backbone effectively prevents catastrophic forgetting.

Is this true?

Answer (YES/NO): YES